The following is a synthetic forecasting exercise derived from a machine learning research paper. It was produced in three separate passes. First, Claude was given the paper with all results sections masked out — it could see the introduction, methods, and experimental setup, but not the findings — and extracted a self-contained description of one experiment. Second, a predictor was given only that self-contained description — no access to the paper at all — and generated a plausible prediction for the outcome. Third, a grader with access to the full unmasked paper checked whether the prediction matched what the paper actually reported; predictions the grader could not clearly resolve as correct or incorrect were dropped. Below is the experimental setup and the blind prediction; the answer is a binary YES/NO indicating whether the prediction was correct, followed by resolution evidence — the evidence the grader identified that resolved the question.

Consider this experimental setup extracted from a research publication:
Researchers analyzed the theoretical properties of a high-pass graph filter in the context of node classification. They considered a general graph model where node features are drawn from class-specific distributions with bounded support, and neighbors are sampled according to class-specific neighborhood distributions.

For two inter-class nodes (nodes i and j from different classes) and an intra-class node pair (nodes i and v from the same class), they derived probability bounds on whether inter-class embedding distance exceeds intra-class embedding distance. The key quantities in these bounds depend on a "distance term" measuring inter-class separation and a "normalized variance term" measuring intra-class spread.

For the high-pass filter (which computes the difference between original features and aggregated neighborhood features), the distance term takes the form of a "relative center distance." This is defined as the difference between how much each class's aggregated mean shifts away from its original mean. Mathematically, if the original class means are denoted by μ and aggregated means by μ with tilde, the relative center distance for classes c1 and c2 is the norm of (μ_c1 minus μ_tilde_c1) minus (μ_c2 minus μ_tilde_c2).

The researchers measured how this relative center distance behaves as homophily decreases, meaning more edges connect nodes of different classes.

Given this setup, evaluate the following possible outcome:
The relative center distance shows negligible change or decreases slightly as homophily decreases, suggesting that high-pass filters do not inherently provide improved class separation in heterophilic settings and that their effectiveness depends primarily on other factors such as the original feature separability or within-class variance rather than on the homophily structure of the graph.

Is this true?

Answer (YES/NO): NO